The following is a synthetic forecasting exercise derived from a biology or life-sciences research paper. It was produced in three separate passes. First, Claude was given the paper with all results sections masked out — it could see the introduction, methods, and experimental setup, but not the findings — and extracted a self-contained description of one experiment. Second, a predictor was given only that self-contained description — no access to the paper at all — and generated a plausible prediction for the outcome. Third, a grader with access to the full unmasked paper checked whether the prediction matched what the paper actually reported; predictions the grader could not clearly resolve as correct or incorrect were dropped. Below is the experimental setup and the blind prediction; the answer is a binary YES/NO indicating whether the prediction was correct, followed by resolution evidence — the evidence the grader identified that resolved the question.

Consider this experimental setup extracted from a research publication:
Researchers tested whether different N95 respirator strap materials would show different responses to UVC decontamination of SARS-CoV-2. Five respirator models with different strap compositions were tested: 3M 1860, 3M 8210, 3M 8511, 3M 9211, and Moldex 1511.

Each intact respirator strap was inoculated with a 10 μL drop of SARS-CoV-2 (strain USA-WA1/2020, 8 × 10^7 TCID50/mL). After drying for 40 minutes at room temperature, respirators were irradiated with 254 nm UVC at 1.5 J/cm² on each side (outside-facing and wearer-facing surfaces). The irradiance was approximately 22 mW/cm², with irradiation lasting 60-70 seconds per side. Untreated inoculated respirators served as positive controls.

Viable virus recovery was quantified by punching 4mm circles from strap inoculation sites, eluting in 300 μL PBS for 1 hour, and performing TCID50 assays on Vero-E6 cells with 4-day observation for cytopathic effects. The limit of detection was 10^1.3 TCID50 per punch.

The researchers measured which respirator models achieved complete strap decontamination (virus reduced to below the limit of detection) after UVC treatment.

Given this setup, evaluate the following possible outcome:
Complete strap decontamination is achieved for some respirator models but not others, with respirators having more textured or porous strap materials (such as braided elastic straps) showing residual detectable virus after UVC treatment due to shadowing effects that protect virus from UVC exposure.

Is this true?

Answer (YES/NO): NO